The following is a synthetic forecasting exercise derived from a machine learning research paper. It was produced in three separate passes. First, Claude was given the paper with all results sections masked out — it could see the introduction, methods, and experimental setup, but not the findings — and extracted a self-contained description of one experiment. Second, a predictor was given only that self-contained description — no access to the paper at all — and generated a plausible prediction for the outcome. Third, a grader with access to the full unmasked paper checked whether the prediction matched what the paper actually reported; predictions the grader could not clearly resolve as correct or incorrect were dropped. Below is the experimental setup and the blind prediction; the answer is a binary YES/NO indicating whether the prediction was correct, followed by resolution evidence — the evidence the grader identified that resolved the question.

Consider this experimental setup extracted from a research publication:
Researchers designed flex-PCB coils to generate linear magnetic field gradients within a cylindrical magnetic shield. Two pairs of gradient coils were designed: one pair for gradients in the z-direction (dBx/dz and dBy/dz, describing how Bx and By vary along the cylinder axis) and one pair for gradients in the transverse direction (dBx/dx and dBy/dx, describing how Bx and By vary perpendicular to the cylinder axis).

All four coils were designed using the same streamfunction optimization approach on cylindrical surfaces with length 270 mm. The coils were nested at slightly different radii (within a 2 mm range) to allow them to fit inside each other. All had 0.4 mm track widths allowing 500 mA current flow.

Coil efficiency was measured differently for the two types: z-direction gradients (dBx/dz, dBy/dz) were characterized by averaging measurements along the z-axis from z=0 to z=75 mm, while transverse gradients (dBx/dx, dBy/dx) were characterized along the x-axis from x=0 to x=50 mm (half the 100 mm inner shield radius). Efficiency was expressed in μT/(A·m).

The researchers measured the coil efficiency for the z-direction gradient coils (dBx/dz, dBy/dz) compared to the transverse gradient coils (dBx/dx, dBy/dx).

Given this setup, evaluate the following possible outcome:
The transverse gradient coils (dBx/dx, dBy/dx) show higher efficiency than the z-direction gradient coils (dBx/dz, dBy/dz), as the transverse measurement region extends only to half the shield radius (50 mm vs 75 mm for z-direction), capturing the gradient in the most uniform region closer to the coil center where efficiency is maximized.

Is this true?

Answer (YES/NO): YES